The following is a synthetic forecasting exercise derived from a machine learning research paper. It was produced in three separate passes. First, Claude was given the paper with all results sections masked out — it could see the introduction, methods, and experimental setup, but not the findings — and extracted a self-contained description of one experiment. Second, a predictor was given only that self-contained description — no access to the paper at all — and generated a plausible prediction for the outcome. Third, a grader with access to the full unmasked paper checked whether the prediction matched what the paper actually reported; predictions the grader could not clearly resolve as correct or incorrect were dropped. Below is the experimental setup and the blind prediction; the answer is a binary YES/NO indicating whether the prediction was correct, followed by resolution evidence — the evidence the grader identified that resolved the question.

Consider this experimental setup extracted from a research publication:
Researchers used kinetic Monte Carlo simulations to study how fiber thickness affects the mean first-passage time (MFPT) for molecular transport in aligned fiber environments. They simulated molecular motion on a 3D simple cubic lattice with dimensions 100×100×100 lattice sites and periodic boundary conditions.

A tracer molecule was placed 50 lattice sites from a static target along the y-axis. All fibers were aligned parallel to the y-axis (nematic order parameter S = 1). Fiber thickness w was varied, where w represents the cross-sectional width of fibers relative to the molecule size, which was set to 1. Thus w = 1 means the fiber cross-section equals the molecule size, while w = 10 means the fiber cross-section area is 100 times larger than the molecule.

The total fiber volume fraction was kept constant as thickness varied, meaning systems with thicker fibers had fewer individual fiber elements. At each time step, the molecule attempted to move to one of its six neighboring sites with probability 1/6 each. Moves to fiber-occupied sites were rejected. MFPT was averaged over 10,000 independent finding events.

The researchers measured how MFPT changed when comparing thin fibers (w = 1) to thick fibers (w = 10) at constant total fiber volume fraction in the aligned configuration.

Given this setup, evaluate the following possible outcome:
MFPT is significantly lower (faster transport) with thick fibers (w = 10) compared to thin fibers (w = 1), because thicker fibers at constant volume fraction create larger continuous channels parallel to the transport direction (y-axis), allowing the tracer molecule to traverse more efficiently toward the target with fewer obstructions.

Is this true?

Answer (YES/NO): NO